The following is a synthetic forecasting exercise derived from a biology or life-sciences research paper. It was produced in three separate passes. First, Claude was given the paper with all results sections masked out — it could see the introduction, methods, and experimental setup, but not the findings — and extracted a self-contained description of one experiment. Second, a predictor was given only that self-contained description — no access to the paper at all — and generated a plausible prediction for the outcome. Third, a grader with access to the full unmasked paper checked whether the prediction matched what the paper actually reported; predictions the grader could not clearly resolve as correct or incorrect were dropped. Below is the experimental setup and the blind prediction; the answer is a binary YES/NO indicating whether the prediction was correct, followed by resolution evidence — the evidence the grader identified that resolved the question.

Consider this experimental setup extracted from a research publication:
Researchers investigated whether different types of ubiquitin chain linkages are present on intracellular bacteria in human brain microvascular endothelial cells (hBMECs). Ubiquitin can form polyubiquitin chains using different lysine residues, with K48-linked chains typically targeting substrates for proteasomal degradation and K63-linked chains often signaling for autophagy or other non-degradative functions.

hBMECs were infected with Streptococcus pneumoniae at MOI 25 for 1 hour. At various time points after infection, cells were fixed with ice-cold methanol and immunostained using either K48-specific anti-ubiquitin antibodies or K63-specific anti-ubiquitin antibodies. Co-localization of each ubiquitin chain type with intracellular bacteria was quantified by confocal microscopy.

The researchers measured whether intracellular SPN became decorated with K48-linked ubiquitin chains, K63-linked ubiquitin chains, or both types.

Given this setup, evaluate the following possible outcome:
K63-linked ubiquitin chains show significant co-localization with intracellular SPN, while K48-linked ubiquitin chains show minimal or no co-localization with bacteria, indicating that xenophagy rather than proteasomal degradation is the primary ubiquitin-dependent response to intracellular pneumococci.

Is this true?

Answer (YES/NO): NO